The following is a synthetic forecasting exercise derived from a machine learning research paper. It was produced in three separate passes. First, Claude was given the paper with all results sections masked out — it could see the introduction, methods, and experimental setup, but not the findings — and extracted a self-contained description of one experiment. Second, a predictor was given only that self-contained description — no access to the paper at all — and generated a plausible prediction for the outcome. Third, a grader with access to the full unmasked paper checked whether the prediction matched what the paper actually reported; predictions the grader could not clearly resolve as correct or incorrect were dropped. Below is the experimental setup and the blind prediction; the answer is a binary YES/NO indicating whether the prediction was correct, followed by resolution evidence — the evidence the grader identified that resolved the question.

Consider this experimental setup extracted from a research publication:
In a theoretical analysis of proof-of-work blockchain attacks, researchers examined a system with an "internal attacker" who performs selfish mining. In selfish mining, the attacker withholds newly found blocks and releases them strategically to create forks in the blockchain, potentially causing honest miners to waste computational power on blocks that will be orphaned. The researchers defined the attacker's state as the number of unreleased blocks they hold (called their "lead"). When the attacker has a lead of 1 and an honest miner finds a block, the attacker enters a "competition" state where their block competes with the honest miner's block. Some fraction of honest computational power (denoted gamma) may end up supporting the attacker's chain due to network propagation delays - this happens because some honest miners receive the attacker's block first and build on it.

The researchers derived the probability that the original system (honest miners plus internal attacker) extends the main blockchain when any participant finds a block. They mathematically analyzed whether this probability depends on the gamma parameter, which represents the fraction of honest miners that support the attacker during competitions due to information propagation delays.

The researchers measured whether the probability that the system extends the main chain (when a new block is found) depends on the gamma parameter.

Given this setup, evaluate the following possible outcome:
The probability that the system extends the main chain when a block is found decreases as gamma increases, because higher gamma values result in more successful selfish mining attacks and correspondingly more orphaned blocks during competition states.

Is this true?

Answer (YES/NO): NO